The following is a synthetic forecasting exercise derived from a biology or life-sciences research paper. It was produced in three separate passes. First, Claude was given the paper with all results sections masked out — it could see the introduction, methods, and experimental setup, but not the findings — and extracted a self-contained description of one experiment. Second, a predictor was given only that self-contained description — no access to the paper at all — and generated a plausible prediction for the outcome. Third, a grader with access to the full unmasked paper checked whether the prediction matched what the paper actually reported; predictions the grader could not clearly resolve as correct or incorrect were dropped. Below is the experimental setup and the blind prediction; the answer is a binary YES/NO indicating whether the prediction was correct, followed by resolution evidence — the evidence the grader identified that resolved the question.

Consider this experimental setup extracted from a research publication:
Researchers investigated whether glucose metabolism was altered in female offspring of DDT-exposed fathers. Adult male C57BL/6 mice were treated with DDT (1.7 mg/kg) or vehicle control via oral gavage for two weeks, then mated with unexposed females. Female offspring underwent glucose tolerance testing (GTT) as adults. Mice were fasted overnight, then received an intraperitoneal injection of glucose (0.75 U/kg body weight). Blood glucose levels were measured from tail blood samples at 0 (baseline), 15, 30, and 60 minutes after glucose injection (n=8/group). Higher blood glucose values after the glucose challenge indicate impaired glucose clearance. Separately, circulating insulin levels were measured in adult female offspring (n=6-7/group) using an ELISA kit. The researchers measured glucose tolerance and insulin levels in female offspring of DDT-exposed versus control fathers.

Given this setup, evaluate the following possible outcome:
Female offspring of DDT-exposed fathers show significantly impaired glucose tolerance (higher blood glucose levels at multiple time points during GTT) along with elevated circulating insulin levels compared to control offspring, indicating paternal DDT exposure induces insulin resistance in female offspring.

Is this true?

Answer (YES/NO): YES